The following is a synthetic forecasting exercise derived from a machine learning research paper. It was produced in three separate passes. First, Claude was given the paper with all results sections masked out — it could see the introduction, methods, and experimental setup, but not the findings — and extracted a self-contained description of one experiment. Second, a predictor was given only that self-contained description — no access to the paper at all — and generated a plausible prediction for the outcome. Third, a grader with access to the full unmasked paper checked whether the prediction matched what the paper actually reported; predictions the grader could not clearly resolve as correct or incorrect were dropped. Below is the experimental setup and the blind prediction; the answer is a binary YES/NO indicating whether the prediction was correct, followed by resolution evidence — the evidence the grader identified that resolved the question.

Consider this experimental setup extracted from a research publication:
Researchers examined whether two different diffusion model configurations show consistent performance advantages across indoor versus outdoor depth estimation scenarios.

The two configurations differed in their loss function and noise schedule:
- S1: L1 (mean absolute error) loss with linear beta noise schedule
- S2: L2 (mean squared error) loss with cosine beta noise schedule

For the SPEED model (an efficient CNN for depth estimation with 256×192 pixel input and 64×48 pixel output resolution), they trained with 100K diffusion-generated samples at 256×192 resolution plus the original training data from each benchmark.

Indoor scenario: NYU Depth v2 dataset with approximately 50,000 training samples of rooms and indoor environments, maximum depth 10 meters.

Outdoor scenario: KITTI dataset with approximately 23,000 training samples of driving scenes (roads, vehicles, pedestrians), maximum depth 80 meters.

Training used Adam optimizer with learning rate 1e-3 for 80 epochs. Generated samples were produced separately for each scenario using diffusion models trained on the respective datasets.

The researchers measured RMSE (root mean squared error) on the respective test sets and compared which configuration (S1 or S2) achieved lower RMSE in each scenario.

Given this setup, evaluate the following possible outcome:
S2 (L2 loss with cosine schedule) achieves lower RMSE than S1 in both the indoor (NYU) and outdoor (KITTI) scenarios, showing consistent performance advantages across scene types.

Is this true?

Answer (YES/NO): NO